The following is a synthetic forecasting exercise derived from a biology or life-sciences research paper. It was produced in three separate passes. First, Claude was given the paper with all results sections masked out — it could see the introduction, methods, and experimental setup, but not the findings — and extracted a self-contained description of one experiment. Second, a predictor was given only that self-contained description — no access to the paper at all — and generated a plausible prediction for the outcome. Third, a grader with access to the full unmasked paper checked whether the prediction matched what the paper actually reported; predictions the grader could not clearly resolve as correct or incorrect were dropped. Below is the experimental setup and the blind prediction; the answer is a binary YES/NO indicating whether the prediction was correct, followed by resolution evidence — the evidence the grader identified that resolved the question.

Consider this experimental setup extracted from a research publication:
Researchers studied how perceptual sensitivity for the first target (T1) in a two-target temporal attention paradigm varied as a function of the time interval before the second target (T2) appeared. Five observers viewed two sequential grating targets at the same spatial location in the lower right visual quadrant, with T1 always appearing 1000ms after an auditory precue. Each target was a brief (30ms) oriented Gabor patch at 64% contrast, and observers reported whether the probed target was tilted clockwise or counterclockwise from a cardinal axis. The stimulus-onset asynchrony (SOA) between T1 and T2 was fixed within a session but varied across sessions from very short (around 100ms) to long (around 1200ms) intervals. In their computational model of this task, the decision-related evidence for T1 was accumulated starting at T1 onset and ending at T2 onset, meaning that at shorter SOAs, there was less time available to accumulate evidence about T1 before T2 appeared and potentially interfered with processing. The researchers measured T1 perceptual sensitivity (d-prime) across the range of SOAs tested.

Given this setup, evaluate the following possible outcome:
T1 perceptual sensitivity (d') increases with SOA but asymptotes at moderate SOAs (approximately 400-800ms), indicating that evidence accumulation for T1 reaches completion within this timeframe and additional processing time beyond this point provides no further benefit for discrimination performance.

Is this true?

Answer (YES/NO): NO